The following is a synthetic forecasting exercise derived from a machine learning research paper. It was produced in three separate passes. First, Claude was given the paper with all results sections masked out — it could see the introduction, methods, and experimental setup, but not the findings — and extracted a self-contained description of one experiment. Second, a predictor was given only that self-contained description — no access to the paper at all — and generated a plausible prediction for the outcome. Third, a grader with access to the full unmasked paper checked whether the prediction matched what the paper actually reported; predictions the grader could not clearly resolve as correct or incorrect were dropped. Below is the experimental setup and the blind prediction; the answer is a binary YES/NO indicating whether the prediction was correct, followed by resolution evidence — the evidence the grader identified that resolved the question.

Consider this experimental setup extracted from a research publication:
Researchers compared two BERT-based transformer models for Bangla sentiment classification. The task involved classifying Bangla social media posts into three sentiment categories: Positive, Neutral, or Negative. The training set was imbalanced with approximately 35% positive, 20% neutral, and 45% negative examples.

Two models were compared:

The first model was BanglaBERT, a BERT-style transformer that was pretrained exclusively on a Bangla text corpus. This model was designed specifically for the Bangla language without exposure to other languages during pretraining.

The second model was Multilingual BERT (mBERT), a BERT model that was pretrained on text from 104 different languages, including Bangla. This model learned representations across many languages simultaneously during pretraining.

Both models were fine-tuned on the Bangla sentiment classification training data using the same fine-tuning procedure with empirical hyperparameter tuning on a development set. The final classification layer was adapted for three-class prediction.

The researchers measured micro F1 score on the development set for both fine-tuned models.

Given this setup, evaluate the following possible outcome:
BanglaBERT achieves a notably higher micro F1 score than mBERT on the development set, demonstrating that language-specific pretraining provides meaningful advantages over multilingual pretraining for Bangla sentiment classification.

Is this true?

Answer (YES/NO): YES